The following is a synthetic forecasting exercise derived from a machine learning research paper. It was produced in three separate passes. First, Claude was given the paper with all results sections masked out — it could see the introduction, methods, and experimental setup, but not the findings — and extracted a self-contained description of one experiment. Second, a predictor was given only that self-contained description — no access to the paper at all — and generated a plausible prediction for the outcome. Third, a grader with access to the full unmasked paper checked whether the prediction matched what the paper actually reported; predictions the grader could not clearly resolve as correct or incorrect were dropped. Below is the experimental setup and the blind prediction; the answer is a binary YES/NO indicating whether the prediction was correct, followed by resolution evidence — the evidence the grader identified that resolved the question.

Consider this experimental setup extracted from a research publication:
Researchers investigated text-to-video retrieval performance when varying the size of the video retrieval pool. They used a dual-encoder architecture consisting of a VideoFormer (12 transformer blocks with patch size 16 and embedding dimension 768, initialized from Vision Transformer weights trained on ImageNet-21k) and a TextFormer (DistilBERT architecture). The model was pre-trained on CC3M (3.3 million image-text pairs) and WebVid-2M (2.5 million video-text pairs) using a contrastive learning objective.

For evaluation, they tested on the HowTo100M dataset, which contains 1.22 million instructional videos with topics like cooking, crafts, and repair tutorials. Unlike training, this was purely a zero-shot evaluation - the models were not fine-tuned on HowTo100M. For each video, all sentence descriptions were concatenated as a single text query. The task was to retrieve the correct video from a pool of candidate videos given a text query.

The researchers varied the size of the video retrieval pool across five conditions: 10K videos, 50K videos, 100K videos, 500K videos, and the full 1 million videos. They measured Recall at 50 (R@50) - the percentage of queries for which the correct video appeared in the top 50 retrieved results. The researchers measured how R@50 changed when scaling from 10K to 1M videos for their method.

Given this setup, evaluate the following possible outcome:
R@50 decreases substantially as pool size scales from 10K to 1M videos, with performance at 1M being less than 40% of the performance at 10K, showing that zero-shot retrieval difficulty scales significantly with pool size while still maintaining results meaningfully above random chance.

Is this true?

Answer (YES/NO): YES